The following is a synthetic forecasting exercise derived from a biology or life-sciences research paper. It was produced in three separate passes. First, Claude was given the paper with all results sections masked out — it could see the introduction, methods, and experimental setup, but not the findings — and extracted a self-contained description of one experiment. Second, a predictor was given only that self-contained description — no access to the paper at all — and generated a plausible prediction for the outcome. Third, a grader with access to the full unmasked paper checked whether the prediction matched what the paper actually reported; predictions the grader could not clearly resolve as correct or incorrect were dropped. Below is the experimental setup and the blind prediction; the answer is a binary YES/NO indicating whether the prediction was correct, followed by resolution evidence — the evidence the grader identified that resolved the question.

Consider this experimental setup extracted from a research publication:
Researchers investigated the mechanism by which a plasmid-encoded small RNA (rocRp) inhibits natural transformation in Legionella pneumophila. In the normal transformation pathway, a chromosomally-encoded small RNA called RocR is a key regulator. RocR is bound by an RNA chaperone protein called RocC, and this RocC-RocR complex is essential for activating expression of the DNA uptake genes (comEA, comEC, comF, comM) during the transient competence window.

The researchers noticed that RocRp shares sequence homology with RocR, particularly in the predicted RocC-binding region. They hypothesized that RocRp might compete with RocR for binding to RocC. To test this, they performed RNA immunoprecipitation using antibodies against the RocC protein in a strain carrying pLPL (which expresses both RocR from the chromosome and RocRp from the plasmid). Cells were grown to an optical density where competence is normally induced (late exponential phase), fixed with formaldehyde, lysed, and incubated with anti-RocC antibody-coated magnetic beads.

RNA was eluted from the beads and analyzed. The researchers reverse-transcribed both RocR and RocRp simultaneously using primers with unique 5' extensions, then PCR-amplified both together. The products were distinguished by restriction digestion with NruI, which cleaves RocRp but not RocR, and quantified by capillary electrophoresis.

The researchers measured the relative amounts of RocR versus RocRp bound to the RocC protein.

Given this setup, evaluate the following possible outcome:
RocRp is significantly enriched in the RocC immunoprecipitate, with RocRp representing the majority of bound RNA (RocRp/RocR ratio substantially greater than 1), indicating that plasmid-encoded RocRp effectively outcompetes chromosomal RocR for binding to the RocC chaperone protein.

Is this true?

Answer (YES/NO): NO